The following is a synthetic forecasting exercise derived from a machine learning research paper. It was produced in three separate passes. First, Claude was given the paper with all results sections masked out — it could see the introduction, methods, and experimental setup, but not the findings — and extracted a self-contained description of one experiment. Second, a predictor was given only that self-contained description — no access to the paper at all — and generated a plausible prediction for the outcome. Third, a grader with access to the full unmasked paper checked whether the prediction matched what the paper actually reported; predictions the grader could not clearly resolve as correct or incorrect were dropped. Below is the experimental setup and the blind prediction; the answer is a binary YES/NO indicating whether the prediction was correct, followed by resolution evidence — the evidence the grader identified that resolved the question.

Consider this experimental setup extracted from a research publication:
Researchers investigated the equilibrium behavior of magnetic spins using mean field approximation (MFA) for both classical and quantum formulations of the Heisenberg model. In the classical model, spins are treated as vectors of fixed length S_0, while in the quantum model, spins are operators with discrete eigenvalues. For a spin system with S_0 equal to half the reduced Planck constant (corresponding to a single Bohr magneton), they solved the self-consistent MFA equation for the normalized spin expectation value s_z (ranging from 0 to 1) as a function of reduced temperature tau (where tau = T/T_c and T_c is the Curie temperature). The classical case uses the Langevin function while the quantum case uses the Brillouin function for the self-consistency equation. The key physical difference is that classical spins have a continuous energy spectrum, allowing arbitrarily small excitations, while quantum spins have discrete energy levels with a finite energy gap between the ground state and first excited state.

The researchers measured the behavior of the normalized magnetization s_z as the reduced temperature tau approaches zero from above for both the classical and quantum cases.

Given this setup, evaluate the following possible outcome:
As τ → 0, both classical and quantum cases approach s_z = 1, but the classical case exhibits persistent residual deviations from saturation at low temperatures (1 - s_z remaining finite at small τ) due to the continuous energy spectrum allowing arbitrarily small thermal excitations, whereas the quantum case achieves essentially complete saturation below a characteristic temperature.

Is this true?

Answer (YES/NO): YES